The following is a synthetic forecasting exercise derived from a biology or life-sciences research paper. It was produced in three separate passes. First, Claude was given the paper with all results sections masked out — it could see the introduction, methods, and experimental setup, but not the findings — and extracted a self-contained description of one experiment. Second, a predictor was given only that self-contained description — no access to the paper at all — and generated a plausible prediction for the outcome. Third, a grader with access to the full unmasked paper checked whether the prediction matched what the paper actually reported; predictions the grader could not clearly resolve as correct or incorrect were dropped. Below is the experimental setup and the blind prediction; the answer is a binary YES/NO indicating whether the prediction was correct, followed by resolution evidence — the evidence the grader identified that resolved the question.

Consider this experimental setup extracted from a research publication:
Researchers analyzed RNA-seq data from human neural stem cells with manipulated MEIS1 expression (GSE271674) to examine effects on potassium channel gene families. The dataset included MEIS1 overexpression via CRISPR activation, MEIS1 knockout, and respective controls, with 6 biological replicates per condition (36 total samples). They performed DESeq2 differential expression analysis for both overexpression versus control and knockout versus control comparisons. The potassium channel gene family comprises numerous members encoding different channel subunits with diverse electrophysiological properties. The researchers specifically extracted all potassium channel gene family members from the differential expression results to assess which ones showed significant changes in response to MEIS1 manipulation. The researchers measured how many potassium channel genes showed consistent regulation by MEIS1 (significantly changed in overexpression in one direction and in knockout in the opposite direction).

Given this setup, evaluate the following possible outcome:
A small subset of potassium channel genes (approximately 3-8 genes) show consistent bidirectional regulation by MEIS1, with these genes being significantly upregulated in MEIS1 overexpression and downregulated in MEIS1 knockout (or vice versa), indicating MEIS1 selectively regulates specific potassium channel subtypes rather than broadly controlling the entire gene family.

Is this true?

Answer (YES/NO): NO